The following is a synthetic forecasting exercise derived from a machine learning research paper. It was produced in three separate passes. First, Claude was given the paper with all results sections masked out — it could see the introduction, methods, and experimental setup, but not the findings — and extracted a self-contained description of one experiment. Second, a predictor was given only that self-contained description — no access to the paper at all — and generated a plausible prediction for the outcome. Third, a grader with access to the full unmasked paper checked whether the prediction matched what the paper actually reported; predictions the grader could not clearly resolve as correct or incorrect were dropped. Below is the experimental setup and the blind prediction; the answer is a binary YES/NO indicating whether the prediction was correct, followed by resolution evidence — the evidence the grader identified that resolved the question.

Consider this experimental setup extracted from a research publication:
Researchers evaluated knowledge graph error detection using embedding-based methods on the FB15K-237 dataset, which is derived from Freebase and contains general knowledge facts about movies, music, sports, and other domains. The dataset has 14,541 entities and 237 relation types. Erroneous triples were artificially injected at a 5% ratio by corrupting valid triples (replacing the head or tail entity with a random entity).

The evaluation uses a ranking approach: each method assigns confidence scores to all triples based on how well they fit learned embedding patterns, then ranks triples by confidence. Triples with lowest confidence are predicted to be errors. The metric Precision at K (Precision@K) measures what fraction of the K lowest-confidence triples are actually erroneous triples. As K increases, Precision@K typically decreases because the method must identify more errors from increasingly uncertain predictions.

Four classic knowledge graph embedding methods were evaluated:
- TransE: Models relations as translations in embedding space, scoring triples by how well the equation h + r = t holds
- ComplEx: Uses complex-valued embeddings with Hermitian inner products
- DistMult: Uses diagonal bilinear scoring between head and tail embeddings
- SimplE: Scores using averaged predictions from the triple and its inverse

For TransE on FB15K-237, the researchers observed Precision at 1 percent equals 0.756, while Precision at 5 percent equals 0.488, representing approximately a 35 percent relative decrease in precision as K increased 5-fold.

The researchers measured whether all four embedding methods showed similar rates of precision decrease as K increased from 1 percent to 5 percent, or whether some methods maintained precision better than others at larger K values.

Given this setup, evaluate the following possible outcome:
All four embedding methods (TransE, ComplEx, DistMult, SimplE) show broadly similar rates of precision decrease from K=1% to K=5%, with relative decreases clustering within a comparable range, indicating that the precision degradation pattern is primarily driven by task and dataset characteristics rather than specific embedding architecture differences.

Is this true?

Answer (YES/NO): YES